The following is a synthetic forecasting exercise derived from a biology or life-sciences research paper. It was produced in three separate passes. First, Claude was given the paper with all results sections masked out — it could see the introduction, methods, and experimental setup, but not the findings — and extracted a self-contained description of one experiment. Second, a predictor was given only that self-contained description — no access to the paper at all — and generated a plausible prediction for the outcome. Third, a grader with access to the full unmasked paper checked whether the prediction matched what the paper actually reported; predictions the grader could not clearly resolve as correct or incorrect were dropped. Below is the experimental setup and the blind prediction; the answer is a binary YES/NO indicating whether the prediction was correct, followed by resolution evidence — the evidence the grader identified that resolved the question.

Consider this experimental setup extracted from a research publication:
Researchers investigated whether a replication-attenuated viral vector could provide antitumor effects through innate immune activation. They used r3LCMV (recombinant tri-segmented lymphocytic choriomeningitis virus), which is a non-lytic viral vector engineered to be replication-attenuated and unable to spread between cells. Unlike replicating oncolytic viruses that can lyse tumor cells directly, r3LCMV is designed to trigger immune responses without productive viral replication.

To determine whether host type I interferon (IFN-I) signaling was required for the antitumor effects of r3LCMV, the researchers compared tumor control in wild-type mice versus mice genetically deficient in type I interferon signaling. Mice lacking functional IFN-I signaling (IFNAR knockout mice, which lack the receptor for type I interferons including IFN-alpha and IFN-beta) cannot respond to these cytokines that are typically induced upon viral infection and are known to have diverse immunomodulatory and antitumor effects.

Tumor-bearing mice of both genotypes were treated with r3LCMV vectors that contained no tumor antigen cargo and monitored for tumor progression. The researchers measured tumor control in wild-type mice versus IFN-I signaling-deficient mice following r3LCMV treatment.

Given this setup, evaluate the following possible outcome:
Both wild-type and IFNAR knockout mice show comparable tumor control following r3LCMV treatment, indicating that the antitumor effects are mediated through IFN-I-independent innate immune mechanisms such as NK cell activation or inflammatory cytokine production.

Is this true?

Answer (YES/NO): NO